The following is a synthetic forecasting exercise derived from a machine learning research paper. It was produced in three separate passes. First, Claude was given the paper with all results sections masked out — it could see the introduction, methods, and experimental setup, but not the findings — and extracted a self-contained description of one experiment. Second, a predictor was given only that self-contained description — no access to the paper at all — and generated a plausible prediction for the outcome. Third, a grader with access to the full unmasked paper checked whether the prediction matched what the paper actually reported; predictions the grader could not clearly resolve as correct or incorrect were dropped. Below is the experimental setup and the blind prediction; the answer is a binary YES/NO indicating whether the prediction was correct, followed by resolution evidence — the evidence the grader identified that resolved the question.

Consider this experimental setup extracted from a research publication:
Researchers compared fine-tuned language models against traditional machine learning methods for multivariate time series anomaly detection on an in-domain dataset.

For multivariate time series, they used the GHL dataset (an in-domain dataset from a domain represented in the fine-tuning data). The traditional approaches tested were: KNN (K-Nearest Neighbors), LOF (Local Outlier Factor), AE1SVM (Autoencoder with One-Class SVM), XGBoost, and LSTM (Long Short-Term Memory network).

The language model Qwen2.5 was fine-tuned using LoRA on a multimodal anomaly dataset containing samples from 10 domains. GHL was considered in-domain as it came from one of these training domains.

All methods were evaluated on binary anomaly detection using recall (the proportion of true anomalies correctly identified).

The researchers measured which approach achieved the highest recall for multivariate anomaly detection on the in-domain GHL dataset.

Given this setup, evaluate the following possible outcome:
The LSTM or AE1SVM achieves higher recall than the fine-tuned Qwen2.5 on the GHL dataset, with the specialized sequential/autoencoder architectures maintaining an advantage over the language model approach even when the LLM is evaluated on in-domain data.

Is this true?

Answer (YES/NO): YES